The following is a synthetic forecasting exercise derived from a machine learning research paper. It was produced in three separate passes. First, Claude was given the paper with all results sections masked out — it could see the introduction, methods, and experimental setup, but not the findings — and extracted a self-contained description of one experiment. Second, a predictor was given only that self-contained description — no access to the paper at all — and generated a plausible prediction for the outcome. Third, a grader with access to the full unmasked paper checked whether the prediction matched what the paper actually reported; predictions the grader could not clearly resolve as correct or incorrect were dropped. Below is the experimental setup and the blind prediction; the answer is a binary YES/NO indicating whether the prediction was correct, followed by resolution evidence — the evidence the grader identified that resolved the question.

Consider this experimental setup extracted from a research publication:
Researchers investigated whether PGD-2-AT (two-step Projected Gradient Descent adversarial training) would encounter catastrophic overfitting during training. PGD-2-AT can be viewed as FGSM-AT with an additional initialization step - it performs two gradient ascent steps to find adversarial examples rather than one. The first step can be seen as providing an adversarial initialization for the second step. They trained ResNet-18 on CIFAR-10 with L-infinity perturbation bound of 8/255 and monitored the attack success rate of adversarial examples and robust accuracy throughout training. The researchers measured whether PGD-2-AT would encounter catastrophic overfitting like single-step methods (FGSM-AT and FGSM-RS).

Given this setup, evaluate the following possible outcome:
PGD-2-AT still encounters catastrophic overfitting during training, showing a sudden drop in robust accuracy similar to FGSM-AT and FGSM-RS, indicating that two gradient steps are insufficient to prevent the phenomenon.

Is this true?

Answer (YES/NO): NO